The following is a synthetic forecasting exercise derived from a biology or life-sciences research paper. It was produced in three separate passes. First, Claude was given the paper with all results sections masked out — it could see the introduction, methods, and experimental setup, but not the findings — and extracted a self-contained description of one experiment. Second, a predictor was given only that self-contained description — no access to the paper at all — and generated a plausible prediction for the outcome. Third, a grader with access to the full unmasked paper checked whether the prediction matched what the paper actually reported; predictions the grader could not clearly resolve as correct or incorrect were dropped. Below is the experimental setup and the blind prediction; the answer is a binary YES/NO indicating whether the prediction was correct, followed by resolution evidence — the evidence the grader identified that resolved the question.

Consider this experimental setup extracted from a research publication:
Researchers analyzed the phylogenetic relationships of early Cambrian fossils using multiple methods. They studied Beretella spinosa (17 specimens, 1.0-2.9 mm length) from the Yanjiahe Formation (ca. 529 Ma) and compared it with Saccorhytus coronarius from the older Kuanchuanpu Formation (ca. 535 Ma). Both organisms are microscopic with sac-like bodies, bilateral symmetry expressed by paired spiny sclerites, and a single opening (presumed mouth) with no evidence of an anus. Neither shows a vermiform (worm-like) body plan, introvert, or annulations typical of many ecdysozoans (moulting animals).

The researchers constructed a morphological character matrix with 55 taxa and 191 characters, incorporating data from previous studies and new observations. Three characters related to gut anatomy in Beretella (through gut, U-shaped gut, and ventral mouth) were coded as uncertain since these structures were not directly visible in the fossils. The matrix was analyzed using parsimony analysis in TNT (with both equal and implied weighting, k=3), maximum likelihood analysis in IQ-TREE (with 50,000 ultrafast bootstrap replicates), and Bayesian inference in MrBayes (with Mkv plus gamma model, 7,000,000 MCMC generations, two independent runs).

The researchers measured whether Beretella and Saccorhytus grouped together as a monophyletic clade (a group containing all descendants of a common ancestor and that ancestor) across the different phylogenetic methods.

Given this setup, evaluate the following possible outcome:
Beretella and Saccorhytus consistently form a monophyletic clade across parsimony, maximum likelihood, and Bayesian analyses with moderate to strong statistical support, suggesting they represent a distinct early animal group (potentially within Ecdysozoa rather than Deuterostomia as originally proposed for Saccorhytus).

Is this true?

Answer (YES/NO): YES